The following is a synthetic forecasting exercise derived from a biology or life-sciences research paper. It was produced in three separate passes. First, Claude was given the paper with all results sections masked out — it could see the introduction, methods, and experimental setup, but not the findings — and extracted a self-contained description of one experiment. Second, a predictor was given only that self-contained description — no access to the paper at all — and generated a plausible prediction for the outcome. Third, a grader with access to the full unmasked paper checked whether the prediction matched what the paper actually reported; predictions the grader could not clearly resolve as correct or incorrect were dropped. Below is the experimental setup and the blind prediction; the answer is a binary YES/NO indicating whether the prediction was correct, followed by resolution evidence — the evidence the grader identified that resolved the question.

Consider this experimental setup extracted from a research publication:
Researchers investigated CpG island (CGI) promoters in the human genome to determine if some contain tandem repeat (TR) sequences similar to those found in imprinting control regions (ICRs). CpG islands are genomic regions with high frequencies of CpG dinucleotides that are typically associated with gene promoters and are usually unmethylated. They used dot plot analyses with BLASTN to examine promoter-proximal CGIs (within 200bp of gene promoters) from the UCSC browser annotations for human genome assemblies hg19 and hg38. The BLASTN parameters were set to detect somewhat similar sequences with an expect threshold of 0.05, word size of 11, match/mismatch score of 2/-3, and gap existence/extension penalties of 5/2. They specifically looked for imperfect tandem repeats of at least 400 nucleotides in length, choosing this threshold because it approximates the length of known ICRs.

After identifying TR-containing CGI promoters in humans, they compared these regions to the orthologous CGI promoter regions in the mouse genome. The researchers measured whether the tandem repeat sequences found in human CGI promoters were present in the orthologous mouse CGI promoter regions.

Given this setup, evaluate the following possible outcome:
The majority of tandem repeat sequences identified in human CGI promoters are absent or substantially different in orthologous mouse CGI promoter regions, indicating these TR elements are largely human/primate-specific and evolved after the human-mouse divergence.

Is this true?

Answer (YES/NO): YES